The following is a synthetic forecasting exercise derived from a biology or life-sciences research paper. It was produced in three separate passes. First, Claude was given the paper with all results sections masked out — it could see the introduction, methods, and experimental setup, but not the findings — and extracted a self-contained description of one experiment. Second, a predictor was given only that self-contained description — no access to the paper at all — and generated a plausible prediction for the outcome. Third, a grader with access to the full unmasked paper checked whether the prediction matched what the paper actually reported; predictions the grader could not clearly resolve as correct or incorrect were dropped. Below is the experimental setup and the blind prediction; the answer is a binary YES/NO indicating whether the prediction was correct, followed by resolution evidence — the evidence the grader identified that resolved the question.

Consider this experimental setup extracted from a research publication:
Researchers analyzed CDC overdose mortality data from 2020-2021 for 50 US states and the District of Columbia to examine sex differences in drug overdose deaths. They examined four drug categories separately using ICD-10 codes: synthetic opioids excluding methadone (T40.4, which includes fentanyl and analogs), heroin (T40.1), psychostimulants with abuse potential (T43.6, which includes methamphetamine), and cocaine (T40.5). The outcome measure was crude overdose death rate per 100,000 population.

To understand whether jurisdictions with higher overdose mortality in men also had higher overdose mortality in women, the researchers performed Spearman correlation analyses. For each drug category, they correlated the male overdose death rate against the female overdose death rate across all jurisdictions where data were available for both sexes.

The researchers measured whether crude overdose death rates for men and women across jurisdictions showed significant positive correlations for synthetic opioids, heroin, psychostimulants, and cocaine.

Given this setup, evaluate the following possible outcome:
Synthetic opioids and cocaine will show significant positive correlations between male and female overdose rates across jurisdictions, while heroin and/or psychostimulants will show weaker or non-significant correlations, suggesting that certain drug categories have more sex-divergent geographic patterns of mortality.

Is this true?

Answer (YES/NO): NO